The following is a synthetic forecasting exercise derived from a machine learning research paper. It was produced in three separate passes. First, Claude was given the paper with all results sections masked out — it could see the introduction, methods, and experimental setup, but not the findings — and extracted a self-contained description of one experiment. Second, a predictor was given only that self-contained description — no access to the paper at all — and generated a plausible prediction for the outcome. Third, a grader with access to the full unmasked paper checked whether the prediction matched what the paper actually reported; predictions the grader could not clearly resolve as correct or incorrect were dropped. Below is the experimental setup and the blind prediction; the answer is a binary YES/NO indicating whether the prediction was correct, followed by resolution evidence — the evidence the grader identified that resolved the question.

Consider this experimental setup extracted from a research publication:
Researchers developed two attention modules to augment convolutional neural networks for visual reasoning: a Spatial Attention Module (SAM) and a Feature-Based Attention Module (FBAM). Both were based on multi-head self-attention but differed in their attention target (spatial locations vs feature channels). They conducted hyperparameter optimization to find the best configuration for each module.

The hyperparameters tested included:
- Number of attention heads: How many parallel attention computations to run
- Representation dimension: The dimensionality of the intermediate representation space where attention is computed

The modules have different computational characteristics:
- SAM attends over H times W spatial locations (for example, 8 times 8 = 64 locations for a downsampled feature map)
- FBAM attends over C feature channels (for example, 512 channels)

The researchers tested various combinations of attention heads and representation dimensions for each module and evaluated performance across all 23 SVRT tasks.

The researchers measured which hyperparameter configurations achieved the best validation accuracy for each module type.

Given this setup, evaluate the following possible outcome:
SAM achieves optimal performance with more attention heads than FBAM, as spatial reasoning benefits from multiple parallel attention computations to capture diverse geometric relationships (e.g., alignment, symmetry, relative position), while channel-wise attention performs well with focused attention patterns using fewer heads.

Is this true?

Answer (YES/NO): YES